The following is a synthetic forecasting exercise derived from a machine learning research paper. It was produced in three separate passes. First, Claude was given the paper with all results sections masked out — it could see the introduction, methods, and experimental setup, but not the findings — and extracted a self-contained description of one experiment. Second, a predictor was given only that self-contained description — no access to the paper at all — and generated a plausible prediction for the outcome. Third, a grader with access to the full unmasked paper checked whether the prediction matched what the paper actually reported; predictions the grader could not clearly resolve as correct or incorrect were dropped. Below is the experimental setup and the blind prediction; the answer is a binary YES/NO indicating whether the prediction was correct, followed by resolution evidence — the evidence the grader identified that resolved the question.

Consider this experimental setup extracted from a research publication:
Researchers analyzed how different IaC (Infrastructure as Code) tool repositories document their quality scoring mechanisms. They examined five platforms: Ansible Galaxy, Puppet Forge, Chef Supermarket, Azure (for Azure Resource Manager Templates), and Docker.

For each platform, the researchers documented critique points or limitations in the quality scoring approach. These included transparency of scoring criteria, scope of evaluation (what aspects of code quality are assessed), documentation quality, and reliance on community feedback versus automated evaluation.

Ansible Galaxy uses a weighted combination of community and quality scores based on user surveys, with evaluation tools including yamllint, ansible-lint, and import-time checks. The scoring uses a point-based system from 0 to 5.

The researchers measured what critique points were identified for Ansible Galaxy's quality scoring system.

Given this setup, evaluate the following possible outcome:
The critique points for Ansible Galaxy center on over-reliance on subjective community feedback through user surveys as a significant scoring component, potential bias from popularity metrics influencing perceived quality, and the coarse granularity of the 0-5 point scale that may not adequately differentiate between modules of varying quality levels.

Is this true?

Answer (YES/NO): NO